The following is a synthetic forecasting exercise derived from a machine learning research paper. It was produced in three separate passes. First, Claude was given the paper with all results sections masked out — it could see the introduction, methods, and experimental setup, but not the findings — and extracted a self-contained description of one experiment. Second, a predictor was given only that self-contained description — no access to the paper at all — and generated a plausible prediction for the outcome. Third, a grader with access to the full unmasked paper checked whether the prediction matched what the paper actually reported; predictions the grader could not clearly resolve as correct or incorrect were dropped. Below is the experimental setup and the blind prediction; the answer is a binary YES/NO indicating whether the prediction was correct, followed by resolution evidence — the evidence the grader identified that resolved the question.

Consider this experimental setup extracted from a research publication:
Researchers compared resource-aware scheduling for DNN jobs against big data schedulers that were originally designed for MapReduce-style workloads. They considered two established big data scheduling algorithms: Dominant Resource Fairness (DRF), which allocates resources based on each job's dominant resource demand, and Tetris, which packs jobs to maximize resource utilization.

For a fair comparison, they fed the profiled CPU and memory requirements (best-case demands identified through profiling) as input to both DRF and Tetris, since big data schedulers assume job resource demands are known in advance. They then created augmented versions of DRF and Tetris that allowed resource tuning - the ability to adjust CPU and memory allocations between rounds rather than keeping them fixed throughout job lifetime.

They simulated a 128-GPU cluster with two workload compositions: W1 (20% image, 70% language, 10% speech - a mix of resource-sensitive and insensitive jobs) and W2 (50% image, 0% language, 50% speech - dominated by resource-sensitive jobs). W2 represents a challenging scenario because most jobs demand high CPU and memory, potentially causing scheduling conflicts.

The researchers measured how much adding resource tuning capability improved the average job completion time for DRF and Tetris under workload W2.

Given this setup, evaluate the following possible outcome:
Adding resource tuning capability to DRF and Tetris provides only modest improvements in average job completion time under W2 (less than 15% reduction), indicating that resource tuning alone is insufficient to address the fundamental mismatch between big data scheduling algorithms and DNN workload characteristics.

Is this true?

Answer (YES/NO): NO